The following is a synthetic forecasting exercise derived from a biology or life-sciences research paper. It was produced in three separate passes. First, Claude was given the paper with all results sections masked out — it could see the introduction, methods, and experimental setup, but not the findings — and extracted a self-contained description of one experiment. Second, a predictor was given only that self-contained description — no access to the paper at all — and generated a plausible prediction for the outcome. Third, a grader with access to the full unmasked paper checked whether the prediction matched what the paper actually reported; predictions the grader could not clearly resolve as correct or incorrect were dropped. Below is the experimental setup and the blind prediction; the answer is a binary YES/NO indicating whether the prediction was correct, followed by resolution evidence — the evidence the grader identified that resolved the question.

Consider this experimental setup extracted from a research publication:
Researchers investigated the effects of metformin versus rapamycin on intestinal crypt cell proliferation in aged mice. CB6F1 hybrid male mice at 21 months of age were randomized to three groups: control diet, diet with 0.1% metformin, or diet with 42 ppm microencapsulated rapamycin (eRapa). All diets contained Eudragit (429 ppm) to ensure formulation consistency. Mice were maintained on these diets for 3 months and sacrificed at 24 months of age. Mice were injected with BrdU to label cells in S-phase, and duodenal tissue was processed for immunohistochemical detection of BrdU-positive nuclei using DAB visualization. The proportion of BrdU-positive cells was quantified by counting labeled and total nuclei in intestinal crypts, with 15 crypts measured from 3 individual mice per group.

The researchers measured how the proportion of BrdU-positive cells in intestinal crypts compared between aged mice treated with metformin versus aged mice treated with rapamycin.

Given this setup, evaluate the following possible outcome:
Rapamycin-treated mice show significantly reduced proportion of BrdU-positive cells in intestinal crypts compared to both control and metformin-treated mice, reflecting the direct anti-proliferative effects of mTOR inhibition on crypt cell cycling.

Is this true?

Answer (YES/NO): NO